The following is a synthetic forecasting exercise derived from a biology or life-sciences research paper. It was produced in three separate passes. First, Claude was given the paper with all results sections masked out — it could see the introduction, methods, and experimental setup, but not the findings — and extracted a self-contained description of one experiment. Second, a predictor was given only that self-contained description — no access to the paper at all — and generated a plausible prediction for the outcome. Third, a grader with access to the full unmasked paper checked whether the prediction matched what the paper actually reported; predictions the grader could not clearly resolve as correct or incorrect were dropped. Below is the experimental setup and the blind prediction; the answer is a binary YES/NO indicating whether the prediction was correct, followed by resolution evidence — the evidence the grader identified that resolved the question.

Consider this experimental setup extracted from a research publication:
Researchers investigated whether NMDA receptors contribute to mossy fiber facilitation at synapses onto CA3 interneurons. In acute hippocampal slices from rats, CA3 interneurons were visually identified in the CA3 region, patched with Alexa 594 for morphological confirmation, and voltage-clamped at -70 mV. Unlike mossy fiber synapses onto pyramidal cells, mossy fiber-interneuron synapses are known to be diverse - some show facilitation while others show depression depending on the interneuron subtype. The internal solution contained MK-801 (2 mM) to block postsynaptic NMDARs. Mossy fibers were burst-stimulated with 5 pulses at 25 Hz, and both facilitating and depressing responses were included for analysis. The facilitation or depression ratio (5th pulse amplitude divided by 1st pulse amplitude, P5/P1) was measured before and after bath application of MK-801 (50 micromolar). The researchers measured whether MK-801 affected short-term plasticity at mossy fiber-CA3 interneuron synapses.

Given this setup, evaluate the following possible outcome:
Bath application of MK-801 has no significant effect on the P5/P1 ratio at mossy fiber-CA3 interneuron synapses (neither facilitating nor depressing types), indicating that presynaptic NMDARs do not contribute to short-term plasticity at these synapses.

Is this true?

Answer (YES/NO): YES